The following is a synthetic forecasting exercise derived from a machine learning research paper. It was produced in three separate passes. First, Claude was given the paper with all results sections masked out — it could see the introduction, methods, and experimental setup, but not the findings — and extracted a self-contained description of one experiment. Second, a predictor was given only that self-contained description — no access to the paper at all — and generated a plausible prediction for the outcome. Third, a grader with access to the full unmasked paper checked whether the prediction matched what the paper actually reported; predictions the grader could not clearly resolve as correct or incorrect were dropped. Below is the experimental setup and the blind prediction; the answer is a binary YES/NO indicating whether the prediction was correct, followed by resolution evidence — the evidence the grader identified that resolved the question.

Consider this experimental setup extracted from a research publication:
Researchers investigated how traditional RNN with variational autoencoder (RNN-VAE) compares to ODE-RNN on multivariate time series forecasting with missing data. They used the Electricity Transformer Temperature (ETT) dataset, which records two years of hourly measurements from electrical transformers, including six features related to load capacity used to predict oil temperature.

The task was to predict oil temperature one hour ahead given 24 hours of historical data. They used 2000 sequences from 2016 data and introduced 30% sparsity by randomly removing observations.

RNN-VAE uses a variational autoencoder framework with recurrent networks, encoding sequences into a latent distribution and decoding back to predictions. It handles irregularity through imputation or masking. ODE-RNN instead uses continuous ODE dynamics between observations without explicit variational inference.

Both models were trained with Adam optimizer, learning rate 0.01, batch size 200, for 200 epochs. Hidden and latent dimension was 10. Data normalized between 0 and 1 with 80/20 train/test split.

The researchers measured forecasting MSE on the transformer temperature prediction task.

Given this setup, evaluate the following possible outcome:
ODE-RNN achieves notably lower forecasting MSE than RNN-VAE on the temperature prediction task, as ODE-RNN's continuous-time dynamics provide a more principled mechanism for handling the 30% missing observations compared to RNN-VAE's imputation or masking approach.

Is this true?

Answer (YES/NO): YES